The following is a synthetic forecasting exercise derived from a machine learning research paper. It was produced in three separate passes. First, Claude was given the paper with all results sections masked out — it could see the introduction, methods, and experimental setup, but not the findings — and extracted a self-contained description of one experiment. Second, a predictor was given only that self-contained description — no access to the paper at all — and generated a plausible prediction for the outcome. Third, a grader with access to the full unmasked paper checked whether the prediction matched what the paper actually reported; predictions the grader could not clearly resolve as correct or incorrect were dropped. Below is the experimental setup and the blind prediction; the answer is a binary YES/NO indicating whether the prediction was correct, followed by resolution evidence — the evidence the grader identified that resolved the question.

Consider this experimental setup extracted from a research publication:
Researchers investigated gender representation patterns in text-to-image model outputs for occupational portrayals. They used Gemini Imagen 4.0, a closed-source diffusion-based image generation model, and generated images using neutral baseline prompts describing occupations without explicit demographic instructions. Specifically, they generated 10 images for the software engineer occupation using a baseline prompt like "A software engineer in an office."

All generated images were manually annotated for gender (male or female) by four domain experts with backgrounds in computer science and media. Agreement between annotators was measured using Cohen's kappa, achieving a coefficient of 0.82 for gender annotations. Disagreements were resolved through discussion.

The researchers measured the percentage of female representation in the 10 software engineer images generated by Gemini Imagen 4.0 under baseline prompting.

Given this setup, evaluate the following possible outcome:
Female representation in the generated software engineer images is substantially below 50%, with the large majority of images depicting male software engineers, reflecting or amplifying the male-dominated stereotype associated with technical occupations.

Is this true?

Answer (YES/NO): YES